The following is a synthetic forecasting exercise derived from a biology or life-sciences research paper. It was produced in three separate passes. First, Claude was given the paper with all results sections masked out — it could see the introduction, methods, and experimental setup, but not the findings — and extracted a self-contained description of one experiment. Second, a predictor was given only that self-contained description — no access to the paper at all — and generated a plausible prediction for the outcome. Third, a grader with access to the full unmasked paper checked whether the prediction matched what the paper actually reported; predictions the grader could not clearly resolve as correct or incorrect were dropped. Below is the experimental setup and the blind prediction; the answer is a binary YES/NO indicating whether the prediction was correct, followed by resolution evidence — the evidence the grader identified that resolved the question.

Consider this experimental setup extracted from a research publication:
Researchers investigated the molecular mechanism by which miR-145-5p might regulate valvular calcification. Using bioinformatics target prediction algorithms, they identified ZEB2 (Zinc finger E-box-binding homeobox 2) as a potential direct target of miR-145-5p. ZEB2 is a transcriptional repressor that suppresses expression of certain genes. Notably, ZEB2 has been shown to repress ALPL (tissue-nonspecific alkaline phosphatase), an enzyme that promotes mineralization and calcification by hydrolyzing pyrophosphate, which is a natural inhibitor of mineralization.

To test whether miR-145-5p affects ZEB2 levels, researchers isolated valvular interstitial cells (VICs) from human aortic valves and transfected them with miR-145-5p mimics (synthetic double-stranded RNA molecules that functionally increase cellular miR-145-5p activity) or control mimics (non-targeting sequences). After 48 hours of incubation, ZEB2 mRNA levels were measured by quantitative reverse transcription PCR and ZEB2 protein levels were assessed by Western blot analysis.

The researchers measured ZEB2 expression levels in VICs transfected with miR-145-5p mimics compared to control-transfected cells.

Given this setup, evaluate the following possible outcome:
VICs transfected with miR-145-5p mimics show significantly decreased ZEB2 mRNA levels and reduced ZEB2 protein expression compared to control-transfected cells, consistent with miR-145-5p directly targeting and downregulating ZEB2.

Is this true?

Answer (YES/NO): YES